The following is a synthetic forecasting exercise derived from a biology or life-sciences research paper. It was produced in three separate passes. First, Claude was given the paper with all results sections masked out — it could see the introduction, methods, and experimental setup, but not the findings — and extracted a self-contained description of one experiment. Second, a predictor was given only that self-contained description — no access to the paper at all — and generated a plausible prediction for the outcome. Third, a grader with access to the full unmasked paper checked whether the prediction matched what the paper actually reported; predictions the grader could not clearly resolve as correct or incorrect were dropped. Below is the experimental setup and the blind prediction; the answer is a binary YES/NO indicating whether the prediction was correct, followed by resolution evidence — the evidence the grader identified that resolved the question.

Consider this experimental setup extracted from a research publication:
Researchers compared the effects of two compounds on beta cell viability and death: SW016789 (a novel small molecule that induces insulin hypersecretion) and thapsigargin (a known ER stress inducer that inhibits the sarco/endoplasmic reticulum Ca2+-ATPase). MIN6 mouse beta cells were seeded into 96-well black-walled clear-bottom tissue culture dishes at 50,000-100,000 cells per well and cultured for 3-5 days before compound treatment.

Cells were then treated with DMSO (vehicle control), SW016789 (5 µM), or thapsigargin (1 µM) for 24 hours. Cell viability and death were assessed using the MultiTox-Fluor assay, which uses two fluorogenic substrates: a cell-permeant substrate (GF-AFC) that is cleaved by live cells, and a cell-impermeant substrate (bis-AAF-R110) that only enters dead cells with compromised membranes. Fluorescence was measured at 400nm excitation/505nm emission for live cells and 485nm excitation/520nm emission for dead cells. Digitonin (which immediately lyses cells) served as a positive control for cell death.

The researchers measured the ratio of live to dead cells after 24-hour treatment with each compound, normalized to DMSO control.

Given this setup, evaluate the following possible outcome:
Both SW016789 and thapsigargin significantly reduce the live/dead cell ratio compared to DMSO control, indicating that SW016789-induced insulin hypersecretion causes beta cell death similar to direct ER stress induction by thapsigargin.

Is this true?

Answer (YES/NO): NO